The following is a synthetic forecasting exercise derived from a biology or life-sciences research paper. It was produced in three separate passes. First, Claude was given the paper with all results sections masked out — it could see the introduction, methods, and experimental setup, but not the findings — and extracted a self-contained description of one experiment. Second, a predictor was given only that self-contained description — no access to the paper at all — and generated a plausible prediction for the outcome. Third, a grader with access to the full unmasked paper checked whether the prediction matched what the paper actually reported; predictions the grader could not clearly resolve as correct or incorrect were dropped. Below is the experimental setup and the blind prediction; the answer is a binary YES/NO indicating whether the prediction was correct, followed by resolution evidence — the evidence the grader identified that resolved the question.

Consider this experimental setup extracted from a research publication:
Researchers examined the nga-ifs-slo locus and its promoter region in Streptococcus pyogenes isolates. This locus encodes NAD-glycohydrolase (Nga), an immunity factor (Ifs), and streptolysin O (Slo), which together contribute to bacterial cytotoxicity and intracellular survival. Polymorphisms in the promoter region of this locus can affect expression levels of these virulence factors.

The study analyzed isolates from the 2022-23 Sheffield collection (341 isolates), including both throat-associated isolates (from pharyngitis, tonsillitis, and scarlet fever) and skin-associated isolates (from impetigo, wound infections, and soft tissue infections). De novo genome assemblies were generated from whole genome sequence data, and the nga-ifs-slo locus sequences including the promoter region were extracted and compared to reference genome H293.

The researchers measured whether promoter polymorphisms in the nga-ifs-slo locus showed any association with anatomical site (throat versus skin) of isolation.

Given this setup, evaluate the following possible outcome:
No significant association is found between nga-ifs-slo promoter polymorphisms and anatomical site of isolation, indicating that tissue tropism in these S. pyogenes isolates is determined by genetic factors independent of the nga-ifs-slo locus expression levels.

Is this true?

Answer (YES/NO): NO